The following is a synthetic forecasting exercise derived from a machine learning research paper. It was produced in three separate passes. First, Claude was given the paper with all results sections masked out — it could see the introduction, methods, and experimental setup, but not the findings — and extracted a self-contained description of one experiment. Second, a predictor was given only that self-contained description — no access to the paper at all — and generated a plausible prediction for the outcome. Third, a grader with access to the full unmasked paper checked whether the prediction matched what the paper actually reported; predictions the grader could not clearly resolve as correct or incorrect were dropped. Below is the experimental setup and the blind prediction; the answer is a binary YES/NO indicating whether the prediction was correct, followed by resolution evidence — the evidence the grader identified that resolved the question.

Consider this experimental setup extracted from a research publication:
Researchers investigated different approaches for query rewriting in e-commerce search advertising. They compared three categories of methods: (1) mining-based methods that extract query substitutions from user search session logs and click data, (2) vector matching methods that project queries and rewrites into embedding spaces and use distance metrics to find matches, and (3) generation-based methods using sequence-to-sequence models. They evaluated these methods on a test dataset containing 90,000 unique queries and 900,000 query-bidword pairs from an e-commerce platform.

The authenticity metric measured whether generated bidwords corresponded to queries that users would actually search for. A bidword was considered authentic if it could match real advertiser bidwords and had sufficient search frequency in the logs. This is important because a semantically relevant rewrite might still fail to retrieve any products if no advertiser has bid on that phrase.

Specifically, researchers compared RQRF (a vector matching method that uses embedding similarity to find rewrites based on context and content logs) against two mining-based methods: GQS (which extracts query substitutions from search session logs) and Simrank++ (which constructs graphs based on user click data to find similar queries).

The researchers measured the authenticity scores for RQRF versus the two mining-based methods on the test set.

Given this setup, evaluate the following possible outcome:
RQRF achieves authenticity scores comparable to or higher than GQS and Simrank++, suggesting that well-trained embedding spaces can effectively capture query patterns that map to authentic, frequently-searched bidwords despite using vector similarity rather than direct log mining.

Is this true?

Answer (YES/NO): NO